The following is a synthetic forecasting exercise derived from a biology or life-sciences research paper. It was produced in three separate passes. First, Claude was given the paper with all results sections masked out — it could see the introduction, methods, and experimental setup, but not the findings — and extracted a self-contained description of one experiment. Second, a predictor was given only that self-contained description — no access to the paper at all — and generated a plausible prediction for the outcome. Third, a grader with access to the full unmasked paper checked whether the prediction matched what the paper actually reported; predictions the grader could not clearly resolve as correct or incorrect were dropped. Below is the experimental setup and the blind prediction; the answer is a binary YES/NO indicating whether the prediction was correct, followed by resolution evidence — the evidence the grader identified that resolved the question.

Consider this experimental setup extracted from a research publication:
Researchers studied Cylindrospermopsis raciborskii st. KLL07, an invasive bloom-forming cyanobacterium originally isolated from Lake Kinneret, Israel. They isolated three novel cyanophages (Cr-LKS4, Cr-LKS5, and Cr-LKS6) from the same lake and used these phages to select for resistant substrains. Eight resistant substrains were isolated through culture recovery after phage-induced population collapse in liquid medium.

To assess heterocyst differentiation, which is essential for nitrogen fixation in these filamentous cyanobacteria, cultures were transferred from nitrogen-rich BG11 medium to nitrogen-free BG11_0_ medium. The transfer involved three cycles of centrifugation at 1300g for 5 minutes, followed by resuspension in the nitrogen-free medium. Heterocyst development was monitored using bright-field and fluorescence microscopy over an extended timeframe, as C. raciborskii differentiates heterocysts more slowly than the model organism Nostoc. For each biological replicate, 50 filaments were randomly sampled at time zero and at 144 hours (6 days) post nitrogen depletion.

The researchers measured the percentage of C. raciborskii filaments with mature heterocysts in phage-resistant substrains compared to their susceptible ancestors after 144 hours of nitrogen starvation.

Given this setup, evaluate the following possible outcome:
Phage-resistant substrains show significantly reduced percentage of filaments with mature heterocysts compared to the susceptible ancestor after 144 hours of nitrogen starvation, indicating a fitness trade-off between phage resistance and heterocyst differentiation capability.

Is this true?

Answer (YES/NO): YES